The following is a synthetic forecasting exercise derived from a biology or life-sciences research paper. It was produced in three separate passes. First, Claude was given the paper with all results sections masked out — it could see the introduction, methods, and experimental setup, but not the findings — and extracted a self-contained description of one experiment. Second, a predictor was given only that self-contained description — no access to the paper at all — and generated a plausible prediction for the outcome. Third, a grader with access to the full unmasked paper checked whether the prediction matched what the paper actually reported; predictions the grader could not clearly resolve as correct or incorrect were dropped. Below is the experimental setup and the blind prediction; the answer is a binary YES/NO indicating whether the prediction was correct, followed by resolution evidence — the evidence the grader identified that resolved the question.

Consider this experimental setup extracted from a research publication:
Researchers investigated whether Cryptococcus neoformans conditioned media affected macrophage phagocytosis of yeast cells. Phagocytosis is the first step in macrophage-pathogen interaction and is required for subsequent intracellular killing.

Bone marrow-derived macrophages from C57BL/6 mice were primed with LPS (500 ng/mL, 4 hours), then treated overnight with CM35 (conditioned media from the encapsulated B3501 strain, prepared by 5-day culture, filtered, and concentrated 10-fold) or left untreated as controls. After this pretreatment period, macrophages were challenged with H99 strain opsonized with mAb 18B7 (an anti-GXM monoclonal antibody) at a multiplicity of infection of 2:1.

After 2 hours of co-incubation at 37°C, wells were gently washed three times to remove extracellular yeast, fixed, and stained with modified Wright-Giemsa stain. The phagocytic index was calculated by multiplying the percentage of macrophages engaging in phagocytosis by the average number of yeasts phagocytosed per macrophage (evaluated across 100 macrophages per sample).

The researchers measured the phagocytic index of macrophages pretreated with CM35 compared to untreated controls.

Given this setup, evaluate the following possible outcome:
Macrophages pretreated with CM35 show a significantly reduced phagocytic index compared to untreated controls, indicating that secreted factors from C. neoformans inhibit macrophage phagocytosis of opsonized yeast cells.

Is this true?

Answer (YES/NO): YES